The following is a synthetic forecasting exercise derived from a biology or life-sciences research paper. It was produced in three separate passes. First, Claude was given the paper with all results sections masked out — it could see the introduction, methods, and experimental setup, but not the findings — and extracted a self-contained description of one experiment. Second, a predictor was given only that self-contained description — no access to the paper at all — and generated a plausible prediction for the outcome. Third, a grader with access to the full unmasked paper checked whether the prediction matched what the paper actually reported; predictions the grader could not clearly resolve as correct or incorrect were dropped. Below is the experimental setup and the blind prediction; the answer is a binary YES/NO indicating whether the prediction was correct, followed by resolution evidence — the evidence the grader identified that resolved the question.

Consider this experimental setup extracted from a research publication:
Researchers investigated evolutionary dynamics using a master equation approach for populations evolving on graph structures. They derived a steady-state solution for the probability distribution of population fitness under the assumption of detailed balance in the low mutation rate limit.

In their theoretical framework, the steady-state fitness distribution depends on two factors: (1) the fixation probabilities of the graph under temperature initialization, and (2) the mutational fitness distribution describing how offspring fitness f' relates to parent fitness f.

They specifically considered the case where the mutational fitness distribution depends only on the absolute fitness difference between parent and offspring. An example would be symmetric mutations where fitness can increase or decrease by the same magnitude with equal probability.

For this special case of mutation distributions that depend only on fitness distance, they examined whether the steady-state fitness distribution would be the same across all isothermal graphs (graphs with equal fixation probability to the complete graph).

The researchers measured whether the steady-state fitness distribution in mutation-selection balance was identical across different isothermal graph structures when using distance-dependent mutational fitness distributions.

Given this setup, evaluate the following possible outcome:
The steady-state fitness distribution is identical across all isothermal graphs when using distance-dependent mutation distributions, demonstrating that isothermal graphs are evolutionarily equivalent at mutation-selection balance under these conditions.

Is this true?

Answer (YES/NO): YES